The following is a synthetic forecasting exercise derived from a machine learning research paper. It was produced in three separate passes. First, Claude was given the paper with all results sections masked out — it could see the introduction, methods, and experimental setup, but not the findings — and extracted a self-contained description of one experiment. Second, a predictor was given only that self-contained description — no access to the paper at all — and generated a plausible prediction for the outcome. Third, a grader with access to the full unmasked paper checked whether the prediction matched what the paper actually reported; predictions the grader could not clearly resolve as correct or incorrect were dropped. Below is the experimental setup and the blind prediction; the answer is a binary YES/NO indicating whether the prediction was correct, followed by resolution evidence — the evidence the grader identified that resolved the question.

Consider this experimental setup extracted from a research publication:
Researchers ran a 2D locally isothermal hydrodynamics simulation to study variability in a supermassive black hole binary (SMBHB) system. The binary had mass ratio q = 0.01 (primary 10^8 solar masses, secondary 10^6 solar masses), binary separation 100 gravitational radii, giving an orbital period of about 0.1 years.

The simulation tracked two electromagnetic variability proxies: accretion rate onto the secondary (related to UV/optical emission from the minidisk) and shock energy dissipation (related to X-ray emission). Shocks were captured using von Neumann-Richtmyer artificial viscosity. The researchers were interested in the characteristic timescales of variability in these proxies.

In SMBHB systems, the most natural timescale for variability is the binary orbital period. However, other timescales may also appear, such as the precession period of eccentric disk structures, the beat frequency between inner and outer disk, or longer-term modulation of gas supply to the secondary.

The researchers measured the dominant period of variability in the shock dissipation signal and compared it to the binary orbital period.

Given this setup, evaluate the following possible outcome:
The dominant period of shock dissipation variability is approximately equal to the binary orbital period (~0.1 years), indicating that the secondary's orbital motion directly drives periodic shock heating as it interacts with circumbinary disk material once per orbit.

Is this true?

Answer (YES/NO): YES